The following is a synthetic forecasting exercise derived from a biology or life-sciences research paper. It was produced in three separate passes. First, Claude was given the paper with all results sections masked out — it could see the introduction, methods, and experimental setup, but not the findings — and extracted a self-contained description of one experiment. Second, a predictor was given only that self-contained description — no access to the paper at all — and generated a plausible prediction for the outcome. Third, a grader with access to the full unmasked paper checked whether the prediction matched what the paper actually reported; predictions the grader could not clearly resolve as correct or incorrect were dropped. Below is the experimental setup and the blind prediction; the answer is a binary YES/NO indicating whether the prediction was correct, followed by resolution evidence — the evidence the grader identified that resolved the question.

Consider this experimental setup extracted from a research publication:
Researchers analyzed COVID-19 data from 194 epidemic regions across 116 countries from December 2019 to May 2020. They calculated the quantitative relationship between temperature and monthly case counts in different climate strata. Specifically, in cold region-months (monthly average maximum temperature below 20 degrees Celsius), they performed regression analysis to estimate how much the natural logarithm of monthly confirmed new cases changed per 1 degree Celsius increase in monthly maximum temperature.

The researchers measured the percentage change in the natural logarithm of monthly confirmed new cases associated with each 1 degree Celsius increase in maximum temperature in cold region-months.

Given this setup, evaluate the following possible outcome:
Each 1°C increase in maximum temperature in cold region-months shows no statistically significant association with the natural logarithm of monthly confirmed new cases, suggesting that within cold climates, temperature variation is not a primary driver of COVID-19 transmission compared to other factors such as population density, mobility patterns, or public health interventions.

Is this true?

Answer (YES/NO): NO